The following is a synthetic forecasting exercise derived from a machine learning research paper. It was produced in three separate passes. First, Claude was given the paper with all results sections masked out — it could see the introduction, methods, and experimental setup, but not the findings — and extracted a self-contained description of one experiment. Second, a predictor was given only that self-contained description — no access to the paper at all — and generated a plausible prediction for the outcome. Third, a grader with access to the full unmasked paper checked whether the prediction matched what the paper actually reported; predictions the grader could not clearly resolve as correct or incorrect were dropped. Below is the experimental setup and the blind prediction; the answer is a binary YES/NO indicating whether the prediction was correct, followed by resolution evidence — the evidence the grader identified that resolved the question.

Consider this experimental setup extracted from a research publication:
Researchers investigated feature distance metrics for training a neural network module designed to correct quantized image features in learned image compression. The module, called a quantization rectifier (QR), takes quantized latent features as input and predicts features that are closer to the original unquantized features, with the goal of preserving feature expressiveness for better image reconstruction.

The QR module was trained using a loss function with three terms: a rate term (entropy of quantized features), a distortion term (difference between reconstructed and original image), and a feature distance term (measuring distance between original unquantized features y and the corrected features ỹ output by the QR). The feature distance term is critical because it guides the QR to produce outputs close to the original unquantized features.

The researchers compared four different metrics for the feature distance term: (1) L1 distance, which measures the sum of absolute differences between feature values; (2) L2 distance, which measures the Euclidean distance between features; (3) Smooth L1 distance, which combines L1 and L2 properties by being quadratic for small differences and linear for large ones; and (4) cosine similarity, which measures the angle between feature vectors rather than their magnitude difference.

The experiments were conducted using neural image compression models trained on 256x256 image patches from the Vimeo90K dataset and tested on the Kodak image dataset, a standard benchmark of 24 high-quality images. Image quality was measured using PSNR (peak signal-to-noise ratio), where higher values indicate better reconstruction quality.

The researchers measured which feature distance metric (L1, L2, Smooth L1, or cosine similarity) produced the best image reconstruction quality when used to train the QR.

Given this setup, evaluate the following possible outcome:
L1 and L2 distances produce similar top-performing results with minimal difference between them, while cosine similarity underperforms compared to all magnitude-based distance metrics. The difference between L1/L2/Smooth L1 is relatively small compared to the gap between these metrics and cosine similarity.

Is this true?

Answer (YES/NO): NO